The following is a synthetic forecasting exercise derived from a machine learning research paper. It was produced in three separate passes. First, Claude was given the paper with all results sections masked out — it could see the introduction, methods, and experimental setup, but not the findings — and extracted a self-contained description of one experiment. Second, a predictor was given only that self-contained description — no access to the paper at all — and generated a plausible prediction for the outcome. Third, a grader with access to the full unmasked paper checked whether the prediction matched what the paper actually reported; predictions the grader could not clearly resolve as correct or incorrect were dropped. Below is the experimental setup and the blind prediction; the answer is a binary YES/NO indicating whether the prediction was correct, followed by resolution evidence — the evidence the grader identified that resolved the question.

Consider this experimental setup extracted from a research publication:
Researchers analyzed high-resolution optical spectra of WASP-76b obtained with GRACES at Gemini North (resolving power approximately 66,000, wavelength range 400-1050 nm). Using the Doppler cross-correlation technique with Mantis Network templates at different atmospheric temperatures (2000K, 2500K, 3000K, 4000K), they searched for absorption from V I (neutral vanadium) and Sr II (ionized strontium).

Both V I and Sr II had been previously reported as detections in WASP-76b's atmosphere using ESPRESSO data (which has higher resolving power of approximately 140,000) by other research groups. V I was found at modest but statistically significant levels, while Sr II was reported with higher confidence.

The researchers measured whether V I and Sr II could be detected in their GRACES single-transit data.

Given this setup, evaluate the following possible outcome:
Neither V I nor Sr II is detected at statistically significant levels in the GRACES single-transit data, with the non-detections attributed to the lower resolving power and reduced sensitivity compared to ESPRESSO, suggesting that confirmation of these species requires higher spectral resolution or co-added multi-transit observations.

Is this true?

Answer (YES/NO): NO